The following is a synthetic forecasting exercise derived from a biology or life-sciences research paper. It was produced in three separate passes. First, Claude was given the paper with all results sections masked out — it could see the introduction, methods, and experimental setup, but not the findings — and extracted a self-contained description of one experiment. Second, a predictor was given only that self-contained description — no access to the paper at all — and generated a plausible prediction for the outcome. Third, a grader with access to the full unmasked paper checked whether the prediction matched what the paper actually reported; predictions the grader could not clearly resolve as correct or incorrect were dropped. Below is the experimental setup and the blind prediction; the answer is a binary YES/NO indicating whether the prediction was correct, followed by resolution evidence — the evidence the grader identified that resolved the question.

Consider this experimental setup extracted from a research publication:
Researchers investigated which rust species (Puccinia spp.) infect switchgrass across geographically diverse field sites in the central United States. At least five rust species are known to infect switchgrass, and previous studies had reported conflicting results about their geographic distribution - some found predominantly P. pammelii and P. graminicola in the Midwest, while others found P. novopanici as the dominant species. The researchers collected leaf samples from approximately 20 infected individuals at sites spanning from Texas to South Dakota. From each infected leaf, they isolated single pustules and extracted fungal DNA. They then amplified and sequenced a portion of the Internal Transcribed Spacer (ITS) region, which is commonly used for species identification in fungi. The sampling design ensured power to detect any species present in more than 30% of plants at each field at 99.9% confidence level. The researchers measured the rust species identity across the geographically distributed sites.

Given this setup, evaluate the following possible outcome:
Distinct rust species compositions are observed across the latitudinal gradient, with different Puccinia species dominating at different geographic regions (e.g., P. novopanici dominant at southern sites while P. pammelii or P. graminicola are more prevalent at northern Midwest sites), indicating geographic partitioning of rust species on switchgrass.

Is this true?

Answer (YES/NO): NO